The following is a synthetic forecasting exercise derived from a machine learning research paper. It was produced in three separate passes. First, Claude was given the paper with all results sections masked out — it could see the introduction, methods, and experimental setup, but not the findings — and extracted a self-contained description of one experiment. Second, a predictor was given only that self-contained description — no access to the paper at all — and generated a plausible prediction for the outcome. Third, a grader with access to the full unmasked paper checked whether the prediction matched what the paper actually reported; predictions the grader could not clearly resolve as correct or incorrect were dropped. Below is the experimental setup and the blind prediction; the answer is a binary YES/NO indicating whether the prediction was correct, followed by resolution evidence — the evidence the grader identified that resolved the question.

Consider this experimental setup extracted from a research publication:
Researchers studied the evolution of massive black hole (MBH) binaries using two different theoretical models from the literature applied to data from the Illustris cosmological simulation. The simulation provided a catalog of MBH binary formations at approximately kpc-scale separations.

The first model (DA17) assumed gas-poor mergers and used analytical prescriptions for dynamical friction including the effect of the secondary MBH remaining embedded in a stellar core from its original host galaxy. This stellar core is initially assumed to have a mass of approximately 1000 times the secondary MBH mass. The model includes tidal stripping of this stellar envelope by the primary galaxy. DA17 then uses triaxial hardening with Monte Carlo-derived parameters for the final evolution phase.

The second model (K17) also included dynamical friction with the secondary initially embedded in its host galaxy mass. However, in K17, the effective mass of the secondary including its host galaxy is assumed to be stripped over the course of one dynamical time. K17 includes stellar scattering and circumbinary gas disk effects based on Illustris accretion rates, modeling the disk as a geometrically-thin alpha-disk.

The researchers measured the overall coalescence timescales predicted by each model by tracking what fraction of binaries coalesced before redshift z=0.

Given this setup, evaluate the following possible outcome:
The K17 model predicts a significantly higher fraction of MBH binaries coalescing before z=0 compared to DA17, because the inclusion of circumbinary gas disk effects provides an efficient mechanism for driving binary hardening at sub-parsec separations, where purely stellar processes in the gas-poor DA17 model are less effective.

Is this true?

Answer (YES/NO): NO